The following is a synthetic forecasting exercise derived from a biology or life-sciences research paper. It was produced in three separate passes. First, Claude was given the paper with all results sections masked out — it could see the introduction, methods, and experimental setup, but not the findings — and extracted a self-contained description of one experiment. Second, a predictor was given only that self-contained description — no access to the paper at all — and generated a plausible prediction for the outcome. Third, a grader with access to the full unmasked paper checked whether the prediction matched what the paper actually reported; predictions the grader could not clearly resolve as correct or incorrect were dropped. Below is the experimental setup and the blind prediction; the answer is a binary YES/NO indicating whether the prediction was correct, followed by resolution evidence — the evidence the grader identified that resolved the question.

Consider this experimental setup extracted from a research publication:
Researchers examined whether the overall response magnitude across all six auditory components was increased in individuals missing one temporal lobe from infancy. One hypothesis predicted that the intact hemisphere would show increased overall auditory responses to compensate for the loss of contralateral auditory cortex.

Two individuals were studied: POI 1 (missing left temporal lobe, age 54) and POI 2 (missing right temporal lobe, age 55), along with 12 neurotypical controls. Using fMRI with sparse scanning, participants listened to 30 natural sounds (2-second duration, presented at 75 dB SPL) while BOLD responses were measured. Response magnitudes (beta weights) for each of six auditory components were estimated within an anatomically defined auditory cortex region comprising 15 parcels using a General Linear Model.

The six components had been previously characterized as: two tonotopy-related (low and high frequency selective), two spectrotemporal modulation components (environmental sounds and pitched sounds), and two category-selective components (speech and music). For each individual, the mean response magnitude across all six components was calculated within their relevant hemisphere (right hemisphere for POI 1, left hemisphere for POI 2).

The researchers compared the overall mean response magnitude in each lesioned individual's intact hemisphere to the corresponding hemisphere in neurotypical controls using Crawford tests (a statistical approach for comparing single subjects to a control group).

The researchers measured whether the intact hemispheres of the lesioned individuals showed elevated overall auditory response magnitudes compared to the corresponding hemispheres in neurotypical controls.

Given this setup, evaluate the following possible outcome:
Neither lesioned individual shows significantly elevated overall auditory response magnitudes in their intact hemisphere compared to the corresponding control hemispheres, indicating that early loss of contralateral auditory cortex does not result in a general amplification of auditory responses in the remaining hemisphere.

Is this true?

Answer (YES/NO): YES